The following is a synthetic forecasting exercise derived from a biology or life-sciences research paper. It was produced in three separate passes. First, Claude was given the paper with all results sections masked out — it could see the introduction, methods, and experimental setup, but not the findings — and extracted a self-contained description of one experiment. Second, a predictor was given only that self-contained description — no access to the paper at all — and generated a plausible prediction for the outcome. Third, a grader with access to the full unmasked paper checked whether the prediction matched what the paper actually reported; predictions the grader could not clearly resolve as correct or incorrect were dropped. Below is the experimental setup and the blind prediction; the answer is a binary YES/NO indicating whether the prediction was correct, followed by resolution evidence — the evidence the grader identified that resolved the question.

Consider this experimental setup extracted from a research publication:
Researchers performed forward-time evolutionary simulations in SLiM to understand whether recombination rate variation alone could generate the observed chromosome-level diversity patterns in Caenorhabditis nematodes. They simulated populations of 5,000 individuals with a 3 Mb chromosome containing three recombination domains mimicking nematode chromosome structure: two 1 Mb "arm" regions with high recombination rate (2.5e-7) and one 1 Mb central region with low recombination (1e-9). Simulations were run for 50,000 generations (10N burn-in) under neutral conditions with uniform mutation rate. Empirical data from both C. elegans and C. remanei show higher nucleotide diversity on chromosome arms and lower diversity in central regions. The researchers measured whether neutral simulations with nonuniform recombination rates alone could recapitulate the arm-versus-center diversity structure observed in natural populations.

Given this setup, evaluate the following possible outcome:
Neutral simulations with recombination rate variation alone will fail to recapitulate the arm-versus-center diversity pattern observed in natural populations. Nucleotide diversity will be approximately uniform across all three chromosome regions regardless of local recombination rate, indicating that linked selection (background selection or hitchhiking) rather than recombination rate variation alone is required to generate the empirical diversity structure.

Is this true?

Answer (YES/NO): YES